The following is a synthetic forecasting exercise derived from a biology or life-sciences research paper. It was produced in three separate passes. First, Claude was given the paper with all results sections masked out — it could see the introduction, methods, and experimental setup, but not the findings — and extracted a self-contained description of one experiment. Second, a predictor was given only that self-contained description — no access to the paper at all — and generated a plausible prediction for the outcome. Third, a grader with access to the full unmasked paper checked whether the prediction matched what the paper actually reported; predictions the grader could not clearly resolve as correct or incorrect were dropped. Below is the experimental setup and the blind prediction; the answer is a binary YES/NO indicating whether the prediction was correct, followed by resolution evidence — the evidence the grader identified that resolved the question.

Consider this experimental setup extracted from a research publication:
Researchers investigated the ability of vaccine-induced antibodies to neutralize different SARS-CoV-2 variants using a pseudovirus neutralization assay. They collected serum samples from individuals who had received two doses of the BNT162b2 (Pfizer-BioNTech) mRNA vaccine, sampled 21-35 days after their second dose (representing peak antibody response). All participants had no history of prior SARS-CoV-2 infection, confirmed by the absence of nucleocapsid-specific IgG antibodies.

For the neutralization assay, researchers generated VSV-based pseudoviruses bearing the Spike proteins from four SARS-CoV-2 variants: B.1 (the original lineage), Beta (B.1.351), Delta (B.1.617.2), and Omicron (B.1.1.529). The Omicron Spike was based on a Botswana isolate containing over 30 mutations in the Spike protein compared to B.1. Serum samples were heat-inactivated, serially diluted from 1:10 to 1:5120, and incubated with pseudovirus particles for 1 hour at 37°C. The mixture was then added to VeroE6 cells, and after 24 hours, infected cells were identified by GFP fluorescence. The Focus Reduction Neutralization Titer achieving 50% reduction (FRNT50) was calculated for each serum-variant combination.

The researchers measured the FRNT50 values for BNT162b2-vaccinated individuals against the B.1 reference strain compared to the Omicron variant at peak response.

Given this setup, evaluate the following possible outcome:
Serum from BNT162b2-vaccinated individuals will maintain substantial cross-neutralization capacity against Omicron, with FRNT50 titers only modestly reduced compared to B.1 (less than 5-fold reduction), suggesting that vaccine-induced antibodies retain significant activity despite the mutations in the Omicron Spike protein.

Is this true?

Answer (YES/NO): NO